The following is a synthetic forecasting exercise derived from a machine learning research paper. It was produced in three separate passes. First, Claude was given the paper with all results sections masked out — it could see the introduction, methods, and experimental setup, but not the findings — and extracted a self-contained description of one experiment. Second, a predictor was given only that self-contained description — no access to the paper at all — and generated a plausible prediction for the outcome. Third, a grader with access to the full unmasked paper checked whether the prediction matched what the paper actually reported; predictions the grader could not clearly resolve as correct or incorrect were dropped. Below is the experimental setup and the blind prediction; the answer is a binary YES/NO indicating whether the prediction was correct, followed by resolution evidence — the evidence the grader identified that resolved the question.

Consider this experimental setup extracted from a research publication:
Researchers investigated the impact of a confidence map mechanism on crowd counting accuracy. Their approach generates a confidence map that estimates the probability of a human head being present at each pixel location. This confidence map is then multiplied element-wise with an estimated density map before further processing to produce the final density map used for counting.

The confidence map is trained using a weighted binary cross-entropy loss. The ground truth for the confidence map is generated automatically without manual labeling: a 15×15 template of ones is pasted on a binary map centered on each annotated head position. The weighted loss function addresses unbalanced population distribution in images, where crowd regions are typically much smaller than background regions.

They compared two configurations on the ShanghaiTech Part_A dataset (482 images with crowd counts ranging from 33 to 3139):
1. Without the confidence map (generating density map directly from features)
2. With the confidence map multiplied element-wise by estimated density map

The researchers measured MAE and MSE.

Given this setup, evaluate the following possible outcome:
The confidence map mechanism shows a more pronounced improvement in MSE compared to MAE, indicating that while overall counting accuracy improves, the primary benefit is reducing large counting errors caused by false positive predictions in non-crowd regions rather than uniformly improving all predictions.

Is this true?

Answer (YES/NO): NO